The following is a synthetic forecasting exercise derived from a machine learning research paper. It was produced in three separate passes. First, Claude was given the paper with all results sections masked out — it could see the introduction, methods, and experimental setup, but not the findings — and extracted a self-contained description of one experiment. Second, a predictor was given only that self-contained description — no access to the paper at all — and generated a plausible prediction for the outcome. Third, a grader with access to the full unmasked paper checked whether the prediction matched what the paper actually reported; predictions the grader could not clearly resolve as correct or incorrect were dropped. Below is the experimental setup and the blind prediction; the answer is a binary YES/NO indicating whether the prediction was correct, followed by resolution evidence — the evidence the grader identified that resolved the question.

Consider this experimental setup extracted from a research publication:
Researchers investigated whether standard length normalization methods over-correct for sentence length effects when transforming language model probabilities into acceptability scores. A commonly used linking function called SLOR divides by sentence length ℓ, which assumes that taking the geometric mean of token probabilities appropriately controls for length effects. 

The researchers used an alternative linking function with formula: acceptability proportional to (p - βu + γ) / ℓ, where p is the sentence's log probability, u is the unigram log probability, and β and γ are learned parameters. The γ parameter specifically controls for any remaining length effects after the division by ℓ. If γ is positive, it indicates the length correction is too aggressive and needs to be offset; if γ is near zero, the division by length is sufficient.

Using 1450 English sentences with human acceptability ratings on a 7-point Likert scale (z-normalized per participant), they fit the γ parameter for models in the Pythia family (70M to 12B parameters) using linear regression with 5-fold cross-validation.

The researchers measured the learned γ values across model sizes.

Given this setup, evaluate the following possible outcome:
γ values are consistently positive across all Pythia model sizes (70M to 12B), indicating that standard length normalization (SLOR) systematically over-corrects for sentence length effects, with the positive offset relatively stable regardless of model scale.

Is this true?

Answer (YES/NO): NO